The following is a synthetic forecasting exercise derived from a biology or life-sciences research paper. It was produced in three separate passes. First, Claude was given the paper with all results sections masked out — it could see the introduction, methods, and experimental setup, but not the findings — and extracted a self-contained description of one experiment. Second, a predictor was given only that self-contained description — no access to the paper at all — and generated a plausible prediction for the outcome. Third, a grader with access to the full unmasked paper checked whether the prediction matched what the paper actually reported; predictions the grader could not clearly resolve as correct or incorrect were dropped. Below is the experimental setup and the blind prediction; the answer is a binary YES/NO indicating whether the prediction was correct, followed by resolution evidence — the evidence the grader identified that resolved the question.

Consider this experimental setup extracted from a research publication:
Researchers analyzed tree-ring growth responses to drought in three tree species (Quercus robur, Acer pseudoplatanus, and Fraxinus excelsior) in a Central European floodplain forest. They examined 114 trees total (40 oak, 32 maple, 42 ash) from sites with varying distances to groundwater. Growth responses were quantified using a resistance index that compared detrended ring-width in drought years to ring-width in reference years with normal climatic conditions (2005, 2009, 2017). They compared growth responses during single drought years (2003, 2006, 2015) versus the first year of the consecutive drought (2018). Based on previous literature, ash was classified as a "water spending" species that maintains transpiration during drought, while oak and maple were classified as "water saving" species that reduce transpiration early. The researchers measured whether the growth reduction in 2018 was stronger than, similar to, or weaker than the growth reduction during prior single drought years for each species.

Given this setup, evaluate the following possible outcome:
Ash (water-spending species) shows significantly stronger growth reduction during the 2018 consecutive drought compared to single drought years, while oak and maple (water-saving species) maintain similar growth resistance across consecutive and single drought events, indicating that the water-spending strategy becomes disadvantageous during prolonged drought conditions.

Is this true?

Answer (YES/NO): YES